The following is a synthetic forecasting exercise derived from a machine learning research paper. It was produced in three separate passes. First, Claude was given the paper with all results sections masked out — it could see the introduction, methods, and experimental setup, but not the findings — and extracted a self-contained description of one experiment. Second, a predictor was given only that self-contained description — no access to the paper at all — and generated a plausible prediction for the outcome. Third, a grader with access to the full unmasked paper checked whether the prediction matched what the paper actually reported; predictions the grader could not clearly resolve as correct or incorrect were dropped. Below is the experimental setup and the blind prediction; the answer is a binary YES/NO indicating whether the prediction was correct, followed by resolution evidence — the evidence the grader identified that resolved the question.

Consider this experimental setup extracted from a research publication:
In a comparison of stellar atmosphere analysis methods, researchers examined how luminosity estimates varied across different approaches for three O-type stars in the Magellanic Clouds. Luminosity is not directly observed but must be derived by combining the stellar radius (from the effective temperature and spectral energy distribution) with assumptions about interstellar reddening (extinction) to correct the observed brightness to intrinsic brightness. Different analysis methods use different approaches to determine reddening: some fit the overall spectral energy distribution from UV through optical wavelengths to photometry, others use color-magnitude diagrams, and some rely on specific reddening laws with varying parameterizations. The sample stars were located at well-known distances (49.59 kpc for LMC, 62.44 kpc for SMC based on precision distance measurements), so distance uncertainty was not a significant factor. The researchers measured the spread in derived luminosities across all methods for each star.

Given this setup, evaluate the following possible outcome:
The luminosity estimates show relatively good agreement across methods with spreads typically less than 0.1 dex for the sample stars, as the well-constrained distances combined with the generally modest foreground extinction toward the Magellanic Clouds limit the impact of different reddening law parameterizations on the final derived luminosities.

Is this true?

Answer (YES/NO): NO